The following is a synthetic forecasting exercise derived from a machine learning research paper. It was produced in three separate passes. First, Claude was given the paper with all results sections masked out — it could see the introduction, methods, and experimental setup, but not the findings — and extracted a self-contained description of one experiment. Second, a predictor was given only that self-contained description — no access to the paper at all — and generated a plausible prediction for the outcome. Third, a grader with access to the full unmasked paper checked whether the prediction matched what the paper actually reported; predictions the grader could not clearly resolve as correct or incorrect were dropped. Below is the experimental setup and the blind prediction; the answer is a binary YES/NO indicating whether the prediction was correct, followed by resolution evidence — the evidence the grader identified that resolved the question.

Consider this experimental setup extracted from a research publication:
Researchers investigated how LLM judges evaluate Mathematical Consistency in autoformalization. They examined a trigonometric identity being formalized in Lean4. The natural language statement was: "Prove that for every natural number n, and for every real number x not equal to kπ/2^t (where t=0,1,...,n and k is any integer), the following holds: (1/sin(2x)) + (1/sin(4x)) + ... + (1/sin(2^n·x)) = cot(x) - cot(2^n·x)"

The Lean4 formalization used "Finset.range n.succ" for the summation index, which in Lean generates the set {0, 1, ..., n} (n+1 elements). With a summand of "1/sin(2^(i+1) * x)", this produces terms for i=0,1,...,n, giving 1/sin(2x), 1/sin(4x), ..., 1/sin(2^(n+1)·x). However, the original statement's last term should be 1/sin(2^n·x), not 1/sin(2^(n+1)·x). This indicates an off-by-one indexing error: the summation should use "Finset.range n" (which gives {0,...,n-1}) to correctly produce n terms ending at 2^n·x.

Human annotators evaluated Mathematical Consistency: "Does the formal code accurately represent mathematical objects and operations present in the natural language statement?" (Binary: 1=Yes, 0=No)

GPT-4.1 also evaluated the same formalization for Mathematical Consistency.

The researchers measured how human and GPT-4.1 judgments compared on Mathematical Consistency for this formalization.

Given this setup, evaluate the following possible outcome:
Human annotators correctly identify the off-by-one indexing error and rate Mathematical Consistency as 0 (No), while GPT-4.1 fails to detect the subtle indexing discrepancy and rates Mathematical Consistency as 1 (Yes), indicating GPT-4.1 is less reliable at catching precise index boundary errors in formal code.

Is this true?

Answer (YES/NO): YES